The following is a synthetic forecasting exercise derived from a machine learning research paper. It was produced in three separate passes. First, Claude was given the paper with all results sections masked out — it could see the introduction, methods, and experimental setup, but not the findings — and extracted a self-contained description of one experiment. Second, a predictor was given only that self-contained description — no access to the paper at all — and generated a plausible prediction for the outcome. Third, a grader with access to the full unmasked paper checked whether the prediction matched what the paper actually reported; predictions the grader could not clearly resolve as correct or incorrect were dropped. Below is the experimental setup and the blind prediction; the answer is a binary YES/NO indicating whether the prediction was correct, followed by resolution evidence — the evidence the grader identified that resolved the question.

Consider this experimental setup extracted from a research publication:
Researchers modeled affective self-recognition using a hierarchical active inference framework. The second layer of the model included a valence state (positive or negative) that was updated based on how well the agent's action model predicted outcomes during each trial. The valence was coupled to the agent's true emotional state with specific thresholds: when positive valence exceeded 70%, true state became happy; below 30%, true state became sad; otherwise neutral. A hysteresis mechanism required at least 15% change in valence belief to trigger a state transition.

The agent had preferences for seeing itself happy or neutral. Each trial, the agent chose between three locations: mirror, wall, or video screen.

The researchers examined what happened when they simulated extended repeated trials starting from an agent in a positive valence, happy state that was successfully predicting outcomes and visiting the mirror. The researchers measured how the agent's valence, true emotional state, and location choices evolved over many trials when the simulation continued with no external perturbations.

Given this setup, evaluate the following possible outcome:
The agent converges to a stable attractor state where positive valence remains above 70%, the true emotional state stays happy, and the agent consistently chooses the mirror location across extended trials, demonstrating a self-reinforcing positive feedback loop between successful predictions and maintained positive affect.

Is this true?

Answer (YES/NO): YES